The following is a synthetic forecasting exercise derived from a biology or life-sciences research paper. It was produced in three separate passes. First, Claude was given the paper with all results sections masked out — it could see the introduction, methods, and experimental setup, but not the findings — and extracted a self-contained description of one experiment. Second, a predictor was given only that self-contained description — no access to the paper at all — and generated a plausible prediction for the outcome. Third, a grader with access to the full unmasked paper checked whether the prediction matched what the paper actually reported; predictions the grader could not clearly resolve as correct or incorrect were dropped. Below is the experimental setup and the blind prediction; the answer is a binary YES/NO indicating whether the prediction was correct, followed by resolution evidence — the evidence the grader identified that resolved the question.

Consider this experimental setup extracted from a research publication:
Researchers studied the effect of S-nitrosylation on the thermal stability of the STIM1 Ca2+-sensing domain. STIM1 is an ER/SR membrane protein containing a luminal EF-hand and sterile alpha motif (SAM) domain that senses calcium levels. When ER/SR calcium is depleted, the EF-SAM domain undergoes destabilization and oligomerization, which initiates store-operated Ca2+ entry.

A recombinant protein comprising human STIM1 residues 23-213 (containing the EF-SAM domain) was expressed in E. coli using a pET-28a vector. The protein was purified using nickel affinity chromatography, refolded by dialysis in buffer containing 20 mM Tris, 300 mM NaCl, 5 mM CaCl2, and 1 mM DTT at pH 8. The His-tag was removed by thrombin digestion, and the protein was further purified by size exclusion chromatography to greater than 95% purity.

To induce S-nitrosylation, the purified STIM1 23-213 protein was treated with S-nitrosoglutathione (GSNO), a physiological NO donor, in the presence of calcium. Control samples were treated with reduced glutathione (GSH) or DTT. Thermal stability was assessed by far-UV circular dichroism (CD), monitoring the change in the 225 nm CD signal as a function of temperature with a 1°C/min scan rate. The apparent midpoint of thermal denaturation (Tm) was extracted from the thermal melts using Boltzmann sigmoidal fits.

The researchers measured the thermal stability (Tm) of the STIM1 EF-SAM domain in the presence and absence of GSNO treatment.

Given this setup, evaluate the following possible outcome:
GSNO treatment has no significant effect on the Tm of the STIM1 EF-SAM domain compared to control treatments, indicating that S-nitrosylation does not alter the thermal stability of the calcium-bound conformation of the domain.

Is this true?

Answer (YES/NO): NO